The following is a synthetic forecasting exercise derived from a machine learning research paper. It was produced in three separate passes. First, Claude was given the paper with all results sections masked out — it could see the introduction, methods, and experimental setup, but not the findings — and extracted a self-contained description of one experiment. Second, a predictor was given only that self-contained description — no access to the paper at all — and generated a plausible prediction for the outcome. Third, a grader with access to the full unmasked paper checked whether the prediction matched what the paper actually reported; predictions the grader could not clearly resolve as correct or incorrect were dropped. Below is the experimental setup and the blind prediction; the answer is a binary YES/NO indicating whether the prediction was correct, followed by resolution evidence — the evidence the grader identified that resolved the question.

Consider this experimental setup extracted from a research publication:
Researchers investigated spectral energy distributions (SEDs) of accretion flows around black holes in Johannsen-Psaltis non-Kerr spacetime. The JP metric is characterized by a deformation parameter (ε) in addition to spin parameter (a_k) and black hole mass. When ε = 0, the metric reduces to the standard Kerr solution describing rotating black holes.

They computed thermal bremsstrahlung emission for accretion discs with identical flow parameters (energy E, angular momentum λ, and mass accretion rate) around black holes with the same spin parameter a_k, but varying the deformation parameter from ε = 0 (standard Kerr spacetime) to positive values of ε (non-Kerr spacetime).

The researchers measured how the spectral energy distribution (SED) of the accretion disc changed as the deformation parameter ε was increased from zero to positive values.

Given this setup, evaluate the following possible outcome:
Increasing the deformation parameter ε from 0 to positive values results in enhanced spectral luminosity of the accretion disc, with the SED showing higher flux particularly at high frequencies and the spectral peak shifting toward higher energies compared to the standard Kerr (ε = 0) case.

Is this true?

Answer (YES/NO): NO